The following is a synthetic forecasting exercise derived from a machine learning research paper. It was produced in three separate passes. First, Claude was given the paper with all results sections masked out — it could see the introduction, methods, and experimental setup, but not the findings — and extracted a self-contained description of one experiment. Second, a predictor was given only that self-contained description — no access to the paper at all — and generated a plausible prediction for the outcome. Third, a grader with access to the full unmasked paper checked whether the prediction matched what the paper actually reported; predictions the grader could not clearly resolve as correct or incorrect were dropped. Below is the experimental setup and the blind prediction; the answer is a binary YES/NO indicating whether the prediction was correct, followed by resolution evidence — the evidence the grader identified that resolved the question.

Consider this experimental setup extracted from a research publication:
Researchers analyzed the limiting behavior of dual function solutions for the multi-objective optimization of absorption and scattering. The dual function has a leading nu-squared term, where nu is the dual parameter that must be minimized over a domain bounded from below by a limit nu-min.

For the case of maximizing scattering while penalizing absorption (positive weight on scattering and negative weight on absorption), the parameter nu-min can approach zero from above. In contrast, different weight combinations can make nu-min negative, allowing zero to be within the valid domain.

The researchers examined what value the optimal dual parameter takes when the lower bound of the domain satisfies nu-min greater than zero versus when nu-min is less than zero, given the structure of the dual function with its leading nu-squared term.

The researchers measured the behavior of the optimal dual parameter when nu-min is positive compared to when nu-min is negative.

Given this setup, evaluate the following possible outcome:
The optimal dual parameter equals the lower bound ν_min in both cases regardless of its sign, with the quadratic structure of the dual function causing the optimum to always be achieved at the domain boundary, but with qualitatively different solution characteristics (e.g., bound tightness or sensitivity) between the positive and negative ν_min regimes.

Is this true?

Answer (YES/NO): NO